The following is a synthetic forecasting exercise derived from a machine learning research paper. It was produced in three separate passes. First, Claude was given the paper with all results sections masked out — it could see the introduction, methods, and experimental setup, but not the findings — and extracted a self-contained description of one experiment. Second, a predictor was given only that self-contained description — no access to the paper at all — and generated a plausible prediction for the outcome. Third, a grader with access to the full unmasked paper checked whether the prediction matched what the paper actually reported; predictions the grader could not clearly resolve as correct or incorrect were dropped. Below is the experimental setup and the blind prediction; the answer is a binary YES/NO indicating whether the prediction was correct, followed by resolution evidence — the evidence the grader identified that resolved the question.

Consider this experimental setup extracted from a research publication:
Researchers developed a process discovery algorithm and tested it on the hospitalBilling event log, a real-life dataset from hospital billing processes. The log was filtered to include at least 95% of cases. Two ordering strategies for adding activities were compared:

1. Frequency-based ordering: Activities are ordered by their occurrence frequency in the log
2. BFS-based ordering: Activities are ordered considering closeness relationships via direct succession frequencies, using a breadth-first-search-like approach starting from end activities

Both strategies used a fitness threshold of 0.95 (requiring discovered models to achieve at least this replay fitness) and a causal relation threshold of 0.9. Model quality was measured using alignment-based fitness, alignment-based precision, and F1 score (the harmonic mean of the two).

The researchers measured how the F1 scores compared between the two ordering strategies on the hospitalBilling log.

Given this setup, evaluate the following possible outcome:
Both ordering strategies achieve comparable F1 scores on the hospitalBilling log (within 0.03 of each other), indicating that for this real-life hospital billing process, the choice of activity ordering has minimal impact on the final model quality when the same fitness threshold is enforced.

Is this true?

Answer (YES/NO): NO